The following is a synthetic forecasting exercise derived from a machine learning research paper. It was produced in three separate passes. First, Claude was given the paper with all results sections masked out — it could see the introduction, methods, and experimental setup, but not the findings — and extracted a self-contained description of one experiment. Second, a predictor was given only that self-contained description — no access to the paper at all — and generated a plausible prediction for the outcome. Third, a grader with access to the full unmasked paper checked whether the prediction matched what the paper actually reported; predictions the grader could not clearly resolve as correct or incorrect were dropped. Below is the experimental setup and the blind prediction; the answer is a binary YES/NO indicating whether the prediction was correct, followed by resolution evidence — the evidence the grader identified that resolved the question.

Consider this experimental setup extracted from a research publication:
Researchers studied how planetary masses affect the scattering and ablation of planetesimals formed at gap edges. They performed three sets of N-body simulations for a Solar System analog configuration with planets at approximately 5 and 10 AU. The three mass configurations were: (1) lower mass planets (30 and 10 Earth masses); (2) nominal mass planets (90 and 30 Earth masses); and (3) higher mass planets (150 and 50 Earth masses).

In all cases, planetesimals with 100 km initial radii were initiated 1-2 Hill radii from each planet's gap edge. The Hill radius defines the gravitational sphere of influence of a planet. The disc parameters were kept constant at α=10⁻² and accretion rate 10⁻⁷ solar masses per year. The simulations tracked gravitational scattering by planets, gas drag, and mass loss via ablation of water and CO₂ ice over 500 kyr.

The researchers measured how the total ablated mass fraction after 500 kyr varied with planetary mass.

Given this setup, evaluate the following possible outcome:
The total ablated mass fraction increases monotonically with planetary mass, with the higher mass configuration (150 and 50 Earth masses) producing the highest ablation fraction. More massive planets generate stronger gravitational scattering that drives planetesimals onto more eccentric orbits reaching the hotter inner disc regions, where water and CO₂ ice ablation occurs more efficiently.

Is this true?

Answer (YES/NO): NO